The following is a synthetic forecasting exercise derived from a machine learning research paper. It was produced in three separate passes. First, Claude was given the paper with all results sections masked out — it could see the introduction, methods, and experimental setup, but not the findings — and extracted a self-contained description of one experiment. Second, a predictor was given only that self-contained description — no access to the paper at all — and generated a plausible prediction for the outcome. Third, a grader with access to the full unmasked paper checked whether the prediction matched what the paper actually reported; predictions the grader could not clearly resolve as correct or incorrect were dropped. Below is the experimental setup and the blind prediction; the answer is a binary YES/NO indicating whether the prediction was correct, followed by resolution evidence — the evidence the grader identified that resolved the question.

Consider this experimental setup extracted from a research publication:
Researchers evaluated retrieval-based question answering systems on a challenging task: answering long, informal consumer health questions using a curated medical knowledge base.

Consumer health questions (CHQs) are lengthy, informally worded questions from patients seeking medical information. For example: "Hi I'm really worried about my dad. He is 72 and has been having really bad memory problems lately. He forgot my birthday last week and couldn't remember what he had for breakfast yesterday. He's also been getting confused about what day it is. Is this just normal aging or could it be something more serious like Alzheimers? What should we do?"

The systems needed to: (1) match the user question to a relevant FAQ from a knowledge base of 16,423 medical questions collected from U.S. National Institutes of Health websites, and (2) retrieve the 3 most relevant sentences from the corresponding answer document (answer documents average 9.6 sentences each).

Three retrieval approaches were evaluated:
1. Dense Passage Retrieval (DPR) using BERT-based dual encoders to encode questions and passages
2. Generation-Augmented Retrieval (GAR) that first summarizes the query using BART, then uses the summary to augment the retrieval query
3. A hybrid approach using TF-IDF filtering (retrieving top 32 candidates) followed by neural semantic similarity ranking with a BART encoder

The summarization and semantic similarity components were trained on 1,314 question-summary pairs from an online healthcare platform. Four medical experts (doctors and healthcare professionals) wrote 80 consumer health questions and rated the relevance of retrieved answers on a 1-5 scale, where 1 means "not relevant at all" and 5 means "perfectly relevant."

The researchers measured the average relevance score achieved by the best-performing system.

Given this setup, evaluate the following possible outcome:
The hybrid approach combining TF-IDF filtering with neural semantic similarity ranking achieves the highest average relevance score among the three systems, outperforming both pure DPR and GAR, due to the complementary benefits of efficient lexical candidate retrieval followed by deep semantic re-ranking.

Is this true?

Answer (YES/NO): YES